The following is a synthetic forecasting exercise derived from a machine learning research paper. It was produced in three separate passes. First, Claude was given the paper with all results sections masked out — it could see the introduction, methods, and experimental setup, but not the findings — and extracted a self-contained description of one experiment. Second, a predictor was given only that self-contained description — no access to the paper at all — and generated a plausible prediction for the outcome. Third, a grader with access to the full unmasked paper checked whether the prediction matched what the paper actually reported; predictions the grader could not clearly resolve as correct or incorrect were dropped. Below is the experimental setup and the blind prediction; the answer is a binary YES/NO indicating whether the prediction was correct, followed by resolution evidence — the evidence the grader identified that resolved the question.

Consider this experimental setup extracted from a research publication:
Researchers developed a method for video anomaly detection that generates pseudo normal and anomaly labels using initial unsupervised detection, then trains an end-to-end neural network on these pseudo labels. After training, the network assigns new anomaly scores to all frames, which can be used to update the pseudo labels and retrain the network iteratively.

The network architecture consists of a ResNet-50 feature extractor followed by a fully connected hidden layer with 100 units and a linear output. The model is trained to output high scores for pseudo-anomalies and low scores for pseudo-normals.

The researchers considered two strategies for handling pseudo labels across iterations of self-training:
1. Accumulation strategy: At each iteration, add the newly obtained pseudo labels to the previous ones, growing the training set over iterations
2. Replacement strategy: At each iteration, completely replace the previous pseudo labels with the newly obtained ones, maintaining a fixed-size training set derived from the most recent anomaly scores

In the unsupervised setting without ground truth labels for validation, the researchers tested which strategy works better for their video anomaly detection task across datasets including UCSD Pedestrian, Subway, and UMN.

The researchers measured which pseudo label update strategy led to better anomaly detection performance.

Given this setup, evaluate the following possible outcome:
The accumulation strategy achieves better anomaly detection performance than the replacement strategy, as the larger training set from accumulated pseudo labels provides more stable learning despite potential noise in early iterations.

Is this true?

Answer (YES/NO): NO